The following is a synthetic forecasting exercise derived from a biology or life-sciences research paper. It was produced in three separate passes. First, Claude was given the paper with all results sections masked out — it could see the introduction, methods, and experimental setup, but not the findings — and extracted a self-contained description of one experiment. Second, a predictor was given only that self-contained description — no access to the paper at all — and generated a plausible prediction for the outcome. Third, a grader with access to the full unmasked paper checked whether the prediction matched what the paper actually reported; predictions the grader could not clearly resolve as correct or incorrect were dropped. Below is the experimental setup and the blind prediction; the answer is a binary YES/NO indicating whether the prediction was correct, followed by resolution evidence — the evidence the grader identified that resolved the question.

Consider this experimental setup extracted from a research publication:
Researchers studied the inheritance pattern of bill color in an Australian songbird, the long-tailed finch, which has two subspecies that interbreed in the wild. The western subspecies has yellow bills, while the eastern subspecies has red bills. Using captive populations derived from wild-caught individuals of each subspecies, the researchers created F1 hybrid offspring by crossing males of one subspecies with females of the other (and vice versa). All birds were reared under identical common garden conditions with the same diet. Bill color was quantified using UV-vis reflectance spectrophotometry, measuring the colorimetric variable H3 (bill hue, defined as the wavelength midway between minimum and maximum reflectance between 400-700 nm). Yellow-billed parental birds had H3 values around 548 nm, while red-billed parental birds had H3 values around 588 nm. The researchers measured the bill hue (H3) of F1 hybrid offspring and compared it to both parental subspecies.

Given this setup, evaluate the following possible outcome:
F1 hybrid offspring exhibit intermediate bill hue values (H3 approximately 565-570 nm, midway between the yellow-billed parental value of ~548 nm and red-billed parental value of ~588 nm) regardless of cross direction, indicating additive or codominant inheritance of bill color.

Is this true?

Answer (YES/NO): NO